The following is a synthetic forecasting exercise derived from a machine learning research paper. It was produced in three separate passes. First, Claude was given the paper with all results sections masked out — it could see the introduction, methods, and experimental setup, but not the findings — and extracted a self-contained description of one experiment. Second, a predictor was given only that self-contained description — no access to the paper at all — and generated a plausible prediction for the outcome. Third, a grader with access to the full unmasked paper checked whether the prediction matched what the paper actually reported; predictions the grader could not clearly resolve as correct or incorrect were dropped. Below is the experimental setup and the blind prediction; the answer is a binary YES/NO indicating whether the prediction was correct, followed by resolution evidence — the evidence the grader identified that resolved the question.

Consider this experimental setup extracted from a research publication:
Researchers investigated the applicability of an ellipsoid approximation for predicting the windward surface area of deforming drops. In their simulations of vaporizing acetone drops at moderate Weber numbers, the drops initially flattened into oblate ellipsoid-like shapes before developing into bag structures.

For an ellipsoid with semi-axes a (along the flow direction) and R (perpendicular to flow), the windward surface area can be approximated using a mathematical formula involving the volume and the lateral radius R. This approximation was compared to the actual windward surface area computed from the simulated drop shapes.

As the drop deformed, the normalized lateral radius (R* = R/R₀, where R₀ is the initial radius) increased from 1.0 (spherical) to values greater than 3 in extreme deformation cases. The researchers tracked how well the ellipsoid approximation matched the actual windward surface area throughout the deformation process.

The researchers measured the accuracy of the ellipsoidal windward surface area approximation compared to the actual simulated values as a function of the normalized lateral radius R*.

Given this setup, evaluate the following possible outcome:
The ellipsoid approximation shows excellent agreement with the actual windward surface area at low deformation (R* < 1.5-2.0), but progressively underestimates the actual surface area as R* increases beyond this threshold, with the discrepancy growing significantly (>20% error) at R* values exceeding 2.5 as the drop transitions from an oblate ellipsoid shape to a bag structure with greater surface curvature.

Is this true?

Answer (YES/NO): NO